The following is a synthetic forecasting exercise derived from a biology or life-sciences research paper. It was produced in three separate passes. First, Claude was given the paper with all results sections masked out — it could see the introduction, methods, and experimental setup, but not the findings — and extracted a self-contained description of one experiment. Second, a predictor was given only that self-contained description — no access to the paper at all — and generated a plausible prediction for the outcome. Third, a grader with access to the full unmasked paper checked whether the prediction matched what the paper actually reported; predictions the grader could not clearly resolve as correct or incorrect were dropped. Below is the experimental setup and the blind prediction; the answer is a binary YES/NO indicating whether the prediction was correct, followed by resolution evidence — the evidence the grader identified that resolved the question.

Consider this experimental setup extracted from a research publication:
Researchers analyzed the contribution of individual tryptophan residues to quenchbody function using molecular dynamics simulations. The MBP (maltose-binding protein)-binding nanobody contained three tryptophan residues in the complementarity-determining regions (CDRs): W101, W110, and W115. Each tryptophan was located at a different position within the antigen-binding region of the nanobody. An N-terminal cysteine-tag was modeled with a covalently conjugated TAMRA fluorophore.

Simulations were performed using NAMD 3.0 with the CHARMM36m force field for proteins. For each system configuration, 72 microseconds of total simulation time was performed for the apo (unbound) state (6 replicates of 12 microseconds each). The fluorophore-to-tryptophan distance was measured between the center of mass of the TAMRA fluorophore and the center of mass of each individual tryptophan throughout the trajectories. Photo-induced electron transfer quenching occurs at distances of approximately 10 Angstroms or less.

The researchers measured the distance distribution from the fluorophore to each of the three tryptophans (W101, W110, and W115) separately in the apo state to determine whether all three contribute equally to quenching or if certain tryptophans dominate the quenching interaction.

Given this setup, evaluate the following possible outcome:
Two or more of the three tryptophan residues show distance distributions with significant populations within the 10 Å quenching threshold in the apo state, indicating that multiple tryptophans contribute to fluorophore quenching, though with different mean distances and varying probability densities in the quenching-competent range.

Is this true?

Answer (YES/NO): YES